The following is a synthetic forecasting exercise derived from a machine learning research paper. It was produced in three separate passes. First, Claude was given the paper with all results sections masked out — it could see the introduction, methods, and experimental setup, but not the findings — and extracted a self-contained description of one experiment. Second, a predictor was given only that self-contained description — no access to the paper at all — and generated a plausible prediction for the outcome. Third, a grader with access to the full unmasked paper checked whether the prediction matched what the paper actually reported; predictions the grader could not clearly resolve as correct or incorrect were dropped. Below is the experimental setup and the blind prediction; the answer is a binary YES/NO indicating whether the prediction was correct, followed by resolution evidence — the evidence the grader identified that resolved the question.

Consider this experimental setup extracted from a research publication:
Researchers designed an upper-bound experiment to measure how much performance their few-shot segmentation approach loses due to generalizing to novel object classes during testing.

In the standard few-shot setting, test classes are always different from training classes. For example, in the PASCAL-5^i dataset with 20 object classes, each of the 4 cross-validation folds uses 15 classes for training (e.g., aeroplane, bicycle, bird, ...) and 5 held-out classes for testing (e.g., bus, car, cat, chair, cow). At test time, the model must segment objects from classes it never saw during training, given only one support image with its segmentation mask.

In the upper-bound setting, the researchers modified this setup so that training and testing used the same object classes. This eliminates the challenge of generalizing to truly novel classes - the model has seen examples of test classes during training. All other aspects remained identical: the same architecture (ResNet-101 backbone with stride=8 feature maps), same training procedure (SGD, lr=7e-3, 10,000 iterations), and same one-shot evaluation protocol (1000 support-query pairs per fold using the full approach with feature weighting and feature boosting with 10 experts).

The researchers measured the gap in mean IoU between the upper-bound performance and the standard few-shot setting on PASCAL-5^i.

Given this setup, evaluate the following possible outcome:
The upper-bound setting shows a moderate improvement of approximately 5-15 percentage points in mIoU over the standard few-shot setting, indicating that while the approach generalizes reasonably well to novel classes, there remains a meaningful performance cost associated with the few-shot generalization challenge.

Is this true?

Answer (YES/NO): YES